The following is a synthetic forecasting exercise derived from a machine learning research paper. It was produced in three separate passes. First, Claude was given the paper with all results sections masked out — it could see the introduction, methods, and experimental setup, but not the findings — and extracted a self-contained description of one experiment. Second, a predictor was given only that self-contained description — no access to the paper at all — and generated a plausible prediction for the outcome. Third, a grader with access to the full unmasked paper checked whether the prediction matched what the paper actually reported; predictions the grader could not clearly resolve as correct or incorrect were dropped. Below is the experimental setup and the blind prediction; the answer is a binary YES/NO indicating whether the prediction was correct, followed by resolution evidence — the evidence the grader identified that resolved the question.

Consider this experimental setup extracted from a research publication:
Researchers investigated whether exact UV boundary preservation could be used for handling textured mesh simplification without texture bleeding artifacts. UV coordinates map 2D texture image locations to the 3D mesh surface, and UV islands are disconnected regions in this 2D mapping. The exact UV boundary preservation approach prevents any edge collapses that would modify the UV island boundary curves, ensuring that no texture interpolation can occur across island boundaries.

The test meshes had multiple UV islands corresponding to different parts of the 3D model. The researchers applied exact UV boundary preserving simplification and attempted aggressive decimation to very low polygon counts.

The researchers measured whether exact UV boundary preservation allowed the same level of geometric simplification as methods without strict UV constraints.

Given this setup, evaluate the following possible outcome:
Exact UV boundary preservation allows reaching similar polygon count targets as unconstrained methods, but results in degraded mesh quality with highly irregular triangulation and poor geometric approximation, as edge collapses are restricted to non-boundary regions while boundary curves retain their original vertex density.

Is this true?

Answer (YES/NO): NO